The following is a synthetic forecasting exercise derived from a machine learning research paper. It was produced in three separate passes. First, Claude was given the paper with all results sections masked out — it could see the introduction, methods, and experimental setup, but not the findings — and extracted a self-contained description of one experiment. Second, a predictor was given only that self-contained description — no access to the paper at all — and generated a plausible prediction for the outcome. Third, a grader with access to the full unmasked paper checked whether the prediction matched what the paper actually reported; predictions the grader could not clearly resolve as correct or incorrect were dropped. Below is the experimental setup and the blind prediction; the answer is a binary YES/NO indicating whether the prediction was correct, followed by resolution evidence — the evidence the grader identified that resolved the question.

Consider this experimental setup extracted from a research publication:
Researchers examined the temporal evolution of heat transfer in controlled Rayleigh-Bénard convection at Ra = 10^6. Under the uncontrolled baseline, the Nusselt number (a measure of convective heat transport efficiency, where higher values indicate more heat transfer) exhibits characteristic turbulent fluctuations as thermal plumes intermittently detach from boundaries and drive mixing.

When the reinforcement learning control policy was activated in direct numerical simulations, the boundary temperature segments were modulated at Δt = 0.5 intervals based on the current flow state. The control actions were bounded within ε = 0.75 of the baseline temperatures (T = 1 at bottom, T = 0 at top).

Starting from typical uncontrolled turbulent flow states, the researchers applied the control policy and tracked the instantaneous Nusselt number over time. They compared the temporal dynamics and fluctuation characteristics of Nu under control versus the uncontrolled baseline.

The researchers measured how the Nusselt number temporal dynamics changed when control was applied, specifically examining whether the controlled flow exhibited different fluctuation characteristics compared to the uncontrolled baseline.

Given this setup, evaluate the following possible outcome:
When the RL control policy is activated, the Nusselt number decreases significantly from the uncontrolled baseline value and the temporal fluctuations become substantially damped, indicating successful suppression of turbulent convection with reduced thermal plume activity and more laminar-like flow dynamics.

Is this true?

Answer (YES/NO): YES